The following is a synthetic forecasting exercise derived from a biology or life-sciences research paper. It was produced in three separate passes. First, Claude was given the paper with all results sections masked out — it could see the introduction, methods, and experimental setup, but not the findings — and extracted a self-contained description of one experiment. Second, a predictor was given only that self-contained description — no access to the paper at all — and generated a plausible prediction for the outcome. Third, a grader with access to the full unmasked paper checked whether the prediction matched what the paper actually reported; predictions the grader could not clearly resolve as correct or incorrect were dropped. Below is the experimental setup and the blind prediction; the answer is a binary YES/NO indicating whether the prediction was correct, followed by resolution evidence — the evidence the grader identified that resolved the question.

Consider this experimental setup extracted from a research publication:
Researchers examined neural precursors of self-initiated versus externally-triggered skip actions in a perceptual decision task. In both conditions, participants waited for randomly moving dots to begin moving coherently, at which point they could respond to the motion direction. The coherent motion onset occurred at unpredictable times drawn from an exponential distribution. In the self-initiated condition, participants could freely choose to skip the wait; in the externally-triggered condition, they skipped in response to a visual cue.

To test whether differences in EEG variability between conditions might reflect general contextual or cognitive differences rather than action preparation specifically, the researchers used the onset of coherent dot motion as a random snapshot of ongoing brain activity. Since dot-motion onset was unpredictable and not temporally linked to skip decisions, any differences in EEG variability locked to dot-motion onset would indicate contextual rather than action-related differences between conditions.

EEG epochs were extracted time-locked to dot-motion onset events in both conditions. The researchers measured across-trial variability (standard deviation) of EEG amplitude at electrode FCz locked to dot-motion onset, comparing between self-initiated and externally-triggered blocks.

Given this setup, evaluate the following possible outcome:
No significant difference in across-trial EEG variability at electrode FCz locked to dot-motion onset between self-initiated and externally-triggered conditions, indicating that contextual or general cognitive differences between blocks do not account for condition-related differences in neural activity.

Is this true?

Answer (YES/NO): YES